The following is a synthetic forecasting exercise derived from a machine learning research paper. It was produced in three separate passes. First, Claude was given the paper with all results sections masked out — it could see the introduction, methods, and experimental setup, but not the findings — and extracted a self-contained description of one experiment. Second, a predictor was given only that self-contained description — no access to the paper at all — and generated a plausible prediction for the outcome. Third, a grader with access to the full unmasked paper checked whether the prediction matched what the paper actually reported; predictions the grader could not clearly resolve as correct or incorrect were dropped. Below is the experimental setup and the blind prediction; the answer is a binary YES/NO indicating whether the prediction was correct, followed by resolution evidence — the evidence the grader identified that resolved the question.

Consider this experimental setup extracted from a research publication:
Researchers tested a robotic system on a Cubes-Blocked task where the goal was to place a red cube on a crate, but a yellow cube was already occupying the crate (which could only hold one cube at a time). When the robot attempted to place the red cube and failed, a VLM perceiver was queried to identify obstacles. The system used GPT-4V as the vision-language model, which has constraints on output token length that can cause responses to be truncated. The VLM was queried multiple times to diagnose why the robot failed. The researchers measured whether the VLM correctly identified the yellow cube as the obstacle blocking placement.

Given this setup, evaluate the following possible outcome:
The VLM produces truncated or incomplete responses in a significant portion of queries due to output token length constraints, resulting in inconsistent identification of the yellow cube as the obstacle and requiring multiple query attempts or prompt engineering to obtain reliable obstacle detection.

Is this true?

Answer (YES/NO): NO